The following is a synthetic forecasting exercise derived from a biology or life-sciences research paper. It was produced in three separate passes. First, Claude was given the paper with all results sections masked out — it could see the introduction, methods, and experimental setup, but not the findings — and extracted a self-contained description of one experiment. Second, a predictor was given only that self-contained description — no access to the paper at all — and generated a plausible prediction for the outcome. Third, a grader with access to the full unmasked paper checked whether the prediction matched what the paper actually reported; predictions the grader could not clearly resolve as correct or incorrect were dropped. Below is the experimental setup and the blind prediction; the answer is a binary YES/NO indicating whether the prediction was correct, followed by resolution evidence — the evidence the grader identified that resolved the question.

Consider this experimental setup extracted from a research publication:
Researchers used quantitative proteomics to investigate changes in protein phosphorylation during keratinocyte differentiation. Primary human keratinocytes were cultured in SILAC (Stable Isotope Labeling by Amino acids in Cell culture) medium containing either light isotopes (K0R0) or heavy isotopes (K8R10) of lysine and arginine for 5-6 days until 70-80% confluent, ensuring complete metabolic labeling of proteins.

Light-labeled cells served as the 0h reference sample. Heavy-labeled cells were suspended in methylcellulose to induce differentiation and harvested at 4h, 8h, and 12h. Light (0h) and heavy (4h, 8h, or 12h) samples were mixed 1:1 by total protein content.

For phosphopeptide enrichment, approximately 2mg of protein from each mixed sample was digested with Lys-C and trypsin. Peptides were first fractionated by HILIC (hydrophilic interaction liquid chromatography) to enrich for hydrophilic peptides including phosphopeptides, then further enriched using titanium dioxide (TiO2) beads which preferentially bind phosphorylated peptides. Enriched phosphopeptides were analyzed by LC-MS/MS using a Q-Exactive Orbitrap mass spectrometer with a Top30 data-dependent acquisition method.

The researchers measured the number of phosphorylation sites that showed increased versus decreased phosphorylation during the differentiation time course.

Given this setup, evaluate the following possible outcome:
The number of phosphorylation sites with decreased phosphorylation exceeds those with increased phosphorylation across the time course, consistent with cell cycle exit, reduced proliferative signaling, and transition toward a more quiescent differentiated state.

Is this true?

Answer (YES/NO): YES